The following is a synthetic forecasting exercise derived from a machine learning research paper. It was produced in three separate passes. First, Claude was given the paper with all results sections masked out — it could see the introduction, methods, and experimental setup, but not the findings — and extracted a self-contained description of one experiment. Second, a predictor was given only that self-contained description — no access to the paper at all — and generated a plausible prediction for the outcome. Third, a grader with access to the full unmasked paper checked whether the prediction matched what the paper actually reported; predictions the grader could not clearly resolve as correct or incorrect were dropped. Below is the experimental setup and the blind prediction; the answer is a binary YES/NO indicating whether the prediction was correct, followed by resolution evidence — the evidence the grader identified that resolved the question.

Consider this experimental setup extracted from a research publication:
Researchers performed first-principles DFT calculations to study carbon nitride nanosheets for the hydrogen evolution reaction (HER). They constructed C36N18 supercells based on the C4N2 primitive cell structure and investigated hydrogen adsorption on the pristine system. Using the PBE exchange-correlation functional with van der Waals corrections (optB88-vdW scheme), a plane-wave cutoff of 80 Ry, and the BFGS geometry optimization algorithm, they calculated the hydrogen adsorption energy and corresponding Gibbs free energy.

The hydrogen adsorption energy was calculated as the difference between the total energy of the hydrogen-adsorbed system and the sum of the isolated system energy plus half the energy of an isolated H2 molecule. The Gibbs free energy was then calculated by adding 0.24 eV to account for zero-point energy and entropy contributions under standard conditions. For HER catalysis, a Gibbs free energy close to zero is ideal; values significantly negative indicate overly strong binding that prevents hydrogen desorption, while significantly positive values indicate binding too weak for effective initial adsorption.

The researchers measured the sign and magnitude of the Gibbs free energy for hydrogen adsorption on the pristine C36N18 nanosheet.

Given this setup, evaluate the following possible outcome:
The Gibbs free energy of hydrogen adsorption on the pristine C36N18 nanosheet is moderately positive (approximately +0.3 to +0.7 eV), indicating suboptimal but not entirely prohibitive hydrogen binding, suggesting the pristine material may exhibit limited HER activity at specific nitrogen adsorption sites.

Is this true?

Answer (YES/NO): NO